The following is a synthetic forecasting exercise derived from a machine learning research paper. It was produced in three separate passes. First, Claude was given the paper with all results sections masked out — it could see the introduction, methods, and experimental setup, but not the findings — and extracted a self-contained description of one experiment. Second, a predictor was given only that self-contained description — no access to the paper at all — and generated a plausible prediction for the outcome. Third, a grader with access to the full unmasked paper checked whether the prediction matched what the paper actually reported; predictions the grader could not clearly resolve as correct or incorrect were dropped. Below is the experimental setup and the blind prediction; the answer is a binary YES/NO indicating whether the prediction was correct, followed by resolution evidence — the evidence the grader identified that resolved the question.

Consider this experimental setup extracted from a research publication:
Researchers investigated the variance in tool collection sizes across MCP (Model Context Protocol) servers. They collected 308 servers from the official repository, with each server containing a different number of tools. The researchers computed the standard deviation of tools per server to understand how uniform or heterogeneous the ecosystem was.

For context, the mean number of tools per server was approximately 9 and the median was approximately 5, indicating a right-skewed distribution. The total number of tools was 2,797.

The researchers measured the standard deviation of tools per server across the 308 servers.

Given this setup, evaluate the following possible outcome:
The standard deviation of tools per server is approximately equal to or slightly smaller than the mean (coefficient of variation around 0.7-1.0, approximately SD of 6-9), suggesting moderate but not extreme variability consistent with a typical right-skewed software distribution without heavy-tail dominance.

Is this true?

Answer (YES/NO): NO